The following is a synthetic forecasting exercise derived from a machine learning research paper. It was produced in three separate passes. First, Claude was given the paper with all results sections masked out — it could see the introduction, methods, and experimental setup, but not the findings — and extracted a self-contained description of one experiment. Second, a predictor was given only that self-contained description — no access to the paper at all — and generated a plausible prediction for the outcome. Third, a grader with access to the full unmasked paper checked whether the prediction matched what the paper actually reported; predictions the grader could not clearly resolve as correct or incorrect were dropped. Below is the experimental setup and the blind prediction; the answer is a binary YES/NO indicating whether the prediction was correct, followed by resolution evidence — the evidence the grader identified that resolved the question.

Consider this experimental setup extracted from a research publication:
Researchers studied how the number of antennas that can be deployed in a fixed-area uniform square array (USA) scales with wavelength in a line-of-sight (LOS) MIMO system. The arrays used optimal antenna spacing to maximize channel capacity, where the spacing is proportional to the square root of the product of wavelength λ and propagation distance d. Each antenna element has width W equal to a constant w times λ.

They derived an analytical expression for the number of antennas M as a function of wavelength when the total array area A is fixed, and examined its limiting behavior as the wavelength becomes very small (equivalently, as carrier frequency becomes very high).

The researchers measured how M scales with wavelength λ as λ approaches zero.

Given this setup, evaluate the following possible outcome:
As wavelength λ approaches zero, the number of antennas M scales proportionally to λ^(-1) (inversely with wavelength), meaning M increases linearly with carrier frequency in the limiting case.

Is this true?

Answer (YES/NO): NO